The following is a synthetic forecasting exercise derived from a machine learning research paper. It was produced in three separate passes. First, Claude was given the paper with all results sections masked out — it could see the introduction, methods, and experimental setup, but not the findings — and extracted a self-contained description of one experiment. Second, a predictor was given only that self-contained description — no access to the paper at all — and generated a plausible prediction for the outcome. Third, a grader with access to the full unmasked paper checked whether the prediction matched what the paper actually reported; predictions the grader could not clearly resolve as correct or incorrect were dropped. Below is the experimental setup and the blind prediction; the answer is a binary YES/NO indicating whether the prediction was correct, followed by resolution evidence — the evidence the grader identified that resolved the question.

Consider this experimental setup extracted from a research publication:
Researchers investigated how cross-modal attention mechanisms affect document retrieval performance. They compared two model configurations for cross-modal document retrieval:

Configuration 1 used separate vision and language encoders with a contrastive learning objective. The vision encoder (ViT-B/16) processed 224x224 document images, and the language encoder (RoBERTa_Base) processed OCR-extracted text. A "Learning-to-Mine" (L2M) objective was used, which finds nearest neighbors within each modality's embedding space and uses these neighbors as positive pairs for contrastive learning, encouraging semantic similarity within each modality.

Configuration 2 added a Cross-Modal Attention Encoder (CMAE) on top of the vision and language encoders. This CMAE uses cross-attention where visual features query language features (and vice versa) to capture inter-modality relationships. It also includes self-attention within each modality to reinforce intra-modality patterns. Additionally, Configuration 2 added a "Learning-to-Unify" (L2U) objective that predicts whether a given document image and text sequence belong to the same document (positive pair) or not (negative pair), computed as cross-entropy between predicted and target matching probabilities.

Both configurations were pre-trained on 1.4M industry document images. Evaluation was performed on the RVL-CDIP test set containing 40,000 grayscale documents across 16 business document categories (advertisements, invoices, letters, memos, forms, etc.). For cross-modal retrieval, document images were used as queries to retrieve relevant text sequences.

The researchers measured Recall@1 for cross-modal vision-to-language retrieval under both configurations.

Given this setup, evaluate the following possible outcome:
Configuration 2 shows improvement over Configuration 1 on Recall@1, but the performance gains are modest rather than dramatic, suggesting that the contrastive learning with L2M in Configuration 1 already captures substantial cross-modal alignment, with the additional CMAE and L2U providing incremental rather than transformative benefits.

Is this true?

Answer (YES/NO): NO